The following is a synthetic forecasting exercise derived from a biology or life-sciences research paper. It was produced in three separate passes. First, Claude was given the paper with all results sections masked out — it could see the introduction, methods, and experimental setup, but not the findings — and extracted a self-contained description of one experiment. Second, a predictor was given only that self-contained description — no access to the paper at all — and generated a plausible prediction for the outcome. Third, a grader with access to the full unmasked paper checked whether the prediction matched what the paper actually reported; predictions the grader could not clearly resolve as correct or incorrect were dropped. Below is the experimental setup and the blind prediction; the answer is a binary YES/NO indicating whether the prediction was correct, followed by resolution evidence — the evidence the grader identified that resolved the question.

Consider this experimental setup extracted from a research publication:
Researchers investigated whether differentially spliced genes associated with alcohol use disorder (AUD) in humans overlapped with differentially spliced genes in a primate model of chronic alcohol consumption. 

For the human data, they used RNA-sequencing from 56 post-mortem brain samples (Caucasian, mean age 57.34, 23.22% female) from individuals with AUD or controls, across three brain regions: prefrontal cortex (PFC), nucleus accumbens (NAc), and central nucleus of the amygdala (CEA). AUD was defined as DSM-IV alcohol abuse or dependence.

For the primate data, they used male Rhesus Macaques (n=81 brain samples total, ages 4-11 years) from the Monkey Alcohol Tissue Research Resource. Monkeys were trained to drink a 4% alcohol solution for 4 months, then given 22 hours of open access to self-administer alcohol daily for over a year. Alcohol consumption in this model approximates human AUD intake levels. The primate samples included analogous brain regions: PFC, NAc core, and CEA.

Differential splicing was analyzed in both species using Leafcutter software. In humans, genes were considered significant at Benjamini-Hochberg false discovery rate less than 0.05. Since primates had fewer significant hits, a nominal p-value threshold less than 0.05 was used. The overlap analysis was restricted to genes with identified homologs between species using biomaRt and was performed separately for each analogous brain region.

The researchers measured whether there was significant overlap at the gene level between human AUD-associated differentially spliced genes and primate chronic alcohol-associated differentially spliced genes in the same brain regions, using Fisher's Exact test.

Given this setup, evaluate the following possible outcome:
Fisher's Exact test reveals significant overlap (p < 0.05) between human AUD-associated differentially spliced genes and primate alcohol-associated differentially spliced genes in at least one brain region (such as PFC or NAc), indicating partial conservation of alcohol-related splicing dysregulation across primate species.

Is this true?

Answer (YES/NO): YES